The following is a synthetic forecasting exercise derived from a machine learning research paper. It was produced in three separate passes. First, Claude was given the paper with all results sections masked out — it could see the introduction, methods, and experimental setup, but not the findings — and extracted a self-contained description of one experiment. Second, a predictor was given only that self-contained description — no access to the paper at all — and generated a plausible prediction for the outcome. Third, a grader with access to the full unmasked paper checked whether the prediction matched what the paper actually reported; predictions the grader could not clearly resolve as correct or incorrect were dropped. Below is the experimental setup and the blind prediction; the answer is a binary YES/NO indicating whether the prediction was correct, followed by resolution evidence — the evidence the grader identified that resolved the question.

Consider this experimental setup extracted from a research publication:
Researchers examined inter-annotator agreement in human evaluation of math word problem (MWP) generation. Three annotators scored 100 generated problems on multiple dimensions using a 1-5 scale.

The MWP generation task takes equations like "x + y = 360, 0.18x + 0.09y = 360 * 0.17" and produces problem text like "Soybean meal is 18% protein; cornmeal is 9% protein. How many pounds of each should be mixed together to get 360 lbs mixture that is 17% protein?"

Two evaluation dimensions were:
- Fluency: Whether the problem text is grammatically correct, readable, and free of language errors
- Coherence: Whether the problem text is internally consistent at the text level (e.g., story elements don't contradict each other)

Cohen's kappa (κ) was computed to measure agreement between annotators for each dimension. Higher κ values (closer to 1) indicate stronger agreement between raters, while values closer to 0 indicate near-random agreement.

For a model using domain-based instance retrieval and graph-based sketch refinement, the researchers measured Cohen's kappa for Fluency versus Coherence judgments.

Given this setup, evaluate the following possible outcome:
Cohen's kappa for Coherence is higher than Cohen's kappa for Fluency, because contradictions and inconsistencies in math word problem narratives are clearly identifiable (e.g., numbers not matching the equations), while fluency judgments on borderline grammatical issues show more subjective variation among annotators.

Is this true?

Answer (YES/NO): YES